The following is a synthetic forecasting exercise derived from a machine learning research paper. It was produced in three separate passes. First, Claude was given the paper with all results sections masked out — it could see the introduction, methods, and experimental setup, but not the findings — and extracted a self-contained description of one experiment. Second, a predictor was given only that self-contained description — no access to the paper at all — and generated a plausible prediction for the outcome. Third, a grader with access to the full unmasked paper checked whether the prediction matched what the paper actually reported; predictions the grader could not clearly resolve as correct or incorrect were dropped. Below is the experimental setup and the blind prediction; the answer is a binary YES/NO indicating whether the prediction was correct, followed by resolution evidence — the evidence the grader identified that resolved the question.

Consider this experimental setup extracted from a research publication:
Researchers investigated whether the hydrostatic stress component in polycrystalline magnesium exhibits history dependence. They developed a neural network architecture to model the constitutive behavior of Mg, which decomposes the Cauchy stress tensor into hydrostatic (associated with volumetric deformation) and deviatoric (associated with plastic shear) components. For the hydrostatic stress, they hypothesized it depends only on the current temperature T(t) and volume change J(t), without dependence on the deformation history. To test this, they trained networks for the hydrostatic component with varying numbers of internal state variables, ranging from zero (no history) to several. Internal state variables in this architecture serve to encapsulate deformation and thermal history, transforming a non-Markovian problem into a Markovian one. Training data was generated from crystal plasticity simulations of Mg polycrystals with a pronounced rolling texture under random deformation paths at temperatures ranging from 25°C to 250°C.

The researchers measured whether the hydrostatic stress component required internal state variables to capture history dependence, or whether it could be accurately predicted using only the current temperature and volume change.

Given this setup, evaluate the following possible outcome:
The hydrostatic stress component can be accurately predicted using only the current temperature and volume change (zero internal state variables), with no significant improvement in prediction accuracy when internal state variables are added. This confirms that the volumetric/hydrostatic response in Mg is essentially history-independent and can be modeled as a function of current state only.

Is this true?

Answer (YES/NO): YES